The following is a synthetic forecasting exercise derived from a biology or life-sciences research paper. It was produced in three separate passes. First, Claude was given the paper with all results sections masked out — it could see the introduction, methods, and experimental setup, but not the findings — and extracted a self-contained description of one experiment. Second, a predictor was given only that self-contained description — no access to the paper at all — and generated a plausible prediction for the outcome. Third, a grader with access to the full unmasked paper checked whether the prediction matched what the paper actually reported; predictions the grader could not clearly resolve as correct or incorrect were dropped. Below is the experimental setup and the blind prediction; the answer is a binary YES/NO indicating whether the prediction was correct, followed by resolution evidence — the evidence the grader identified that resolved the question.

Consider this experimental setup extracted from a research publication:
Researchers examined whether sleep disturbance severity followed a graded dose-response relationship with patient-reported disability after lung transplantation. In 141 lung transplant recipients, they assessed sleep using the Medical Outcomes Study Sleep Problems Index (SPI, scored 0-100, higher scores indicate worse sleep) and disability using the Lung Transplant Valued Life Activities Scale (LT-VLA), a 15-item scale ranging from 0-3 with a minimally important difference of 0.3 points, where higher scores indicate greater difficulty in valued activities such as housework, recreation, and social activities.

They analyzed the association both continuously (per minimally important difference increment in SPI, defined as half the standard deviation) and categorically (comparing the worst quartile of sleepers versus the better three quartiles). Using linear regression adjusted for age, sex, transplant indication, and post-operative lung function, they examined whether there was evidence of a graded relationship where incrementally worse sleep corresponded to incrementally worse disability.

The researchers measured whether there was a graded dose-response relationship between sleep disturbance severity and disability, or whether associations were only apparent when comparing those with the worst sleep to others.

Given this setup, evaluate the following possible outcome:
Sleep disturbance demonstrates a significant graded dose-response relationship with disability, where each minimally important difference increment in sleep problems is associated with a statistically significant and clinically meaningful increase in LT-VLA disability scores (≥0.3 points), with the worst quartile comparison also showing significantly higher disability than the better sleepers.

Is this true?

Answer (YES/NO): NO